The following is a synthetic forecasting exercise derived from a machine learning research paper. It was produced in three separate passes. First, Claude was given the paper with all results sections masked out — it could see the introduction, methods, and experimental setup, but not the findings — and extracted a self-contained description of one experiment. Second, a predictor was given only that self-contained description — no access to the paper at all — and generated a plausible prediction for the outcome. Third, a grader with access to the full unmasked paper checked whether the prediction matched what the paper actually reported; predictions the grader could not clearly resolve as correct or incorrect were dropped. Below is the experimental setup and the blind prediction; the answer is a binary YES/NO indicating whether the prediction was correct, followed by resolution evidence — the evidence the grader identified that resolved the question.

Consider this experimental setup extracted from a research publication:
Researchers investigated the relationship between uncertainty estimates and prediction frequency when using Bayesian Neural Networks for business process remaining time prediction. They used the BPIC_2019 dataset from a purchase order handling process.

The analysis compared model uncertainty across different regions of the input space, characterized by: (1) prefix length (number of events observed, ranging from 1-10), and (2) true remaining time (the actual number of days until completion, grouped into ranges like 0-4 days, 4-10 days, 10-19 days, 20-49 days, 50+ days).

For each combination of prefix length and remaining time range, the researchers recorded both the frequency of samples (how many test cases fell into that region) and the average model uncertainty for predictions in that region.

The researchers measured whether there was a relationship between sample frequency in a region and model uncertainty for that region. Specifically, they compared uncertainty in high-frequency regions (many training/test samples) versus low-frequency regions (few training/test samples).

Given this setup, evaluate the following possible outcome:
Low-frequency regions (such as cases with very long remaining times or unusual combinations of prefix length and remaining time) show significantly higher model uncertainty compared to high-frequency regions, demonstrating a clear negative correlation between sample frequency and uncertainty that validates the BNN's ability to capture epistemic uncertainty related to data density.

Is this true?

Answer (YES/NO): YES